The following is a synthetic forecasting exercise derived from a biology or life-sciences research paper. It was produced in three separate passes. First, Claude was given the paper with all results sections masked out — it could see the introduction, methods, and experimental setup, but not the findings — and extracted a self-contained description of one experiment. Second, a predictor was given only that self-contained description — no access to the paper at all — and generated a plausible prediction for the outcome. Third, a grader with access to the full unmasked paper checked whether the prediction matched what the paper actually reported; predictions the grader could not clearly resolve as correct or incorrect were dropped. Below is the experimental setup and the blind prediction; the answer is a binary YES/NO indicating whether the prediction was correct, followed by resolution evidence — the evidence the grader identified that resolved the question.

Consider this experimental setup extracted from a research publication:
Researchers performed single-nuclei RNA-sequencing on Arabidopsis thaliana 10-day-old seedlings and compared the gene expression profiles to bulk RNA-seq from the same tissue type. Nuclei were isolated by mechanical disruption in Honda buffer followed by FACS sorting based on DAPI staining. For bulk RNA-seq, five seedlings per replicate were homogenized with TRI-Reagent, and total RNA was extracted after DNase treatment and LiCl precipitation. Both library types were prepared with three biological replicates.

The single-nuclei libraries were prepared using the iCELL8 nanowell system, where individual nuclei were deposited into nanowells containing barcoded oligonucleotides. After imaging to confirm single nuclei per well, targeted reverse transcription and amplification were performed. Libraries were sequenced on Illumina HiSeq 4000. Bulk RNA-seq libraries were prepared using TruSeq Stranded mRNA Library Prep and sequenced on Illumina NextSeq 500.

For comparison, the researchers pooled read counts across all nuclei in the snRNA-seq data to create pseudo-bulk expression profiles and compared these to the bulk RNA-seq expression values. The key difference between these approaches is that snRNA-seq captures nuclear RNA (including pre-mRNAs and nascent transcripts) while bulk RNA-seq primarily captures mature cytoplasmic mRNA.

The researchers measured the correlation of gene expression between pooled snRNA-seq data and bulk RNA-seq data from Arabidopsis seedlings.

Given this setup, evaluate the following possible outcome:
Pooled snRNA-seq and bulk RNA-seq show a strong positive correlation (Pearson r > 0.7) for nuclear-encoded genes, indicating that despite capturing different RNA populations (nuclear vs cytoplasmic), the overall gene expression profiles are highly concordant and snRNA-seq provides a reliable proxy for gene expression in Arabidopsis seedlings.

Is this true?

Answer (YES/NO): YES